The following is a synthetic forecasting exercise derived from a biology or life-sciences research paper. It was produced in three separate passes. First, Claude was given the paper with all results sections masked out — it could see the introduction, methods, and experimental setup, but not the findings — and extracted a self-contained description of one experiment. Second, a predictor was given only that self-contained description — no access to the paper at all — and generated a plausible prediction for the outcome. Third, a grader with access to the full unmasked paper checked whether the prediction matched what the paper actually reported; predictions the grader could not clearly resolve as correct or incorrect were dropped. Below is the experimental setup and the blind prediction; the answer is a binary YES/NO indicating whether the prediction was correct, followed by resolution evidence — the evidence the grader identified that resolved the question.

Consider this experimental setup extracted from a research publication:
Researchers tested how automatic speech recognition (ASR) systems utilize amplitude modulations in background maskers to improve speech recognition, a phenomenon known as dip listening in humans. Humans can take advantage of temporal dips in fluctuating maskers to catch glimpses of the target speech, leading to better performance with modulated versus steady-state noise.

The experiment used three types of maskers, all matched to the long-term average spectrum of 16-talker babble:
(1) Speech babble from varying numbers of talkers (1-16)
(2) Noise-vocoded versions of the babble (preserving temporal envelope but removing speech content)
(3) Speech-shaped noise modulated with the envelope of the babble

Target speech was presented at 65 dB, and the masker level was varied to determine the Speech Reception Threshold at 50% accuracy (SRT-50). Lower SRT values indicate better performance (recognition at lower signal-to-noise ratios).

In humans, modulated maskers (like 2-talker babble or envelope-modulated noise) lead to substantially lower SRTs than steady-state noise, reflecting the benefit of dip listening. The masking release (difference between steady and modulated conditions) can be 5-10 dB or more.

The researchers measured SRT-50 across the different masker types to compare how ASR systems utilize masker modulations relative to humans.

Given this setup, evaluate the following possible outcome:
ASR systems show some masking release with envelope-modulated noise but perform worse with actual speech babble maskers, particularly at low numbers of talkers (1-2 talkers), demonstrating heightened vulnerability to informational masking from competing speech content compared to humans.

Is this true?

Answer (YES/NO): YES